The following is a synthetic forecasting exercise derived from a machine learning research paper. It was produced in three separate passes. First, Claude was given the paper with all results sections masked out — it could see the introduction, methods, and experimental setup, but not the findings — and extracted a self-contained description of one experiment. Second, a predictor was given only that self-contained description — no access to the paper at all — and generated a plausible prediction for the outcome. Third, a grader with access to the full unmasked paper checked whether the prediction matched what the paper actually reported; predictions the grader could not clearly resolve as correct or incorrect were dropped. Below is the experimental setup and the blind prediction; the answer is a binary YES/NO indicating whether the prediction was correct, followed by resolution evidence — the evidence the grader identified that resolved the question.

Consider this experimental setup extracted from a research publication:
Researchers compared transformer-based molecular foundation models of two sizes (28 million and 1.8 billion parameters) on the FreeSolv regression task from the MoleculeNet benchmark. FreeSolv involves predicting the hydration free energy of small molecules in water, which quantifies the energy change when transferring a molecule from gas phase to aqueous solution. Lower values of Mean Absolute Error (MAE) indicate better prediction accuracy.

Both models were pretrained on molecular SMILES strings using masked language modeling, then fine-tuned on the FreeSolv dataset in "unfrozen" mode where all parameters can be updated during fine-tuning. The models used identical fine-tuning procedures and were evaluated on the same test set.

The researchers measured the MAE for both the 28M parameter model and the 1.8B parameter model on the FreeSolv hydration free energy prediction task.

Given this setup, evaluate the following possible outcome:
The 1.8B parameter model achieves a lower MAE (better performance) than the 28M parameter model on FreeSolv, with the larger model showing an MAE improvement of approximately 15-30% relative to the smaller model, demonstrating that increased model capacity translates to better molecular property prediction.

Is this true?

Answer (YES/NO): NO